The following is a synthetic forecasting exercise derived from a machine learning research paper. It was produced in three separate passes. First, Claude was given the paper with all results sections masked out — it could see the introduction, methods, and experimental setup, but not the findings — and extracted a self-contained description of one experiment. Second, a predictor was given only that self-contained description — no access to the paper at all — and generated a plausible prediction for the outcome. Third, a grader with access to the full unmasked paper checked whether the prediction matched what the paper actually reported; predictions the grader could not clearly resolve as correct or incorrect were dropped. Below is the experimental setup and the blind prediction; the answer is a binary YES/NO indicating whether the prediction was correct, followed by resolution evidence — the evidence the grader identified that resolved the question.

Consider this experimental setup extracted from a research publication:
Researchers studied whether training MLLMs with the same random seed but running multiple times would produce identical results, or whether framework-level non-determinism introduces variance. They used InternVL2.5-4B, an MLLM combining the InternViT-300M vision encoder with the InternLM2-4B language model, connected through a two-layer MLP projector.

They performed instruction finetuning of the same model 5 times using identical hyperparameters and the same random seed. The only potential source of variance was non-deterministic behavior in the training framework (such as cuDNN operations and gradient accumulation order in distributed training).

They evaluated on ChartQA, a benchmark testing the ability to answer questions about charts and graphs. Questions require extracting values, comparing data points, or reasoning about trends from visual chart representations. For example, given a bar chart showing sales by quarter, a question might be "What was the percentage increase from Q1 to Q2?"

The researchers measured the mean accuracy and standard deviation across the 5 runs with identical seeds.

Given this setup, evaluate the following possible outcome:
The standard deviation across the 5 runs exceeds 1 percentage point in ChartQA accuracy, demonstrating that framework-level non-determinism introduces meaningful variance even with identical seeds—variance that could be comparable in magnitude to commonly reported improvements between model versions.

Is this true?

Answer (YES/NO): NO